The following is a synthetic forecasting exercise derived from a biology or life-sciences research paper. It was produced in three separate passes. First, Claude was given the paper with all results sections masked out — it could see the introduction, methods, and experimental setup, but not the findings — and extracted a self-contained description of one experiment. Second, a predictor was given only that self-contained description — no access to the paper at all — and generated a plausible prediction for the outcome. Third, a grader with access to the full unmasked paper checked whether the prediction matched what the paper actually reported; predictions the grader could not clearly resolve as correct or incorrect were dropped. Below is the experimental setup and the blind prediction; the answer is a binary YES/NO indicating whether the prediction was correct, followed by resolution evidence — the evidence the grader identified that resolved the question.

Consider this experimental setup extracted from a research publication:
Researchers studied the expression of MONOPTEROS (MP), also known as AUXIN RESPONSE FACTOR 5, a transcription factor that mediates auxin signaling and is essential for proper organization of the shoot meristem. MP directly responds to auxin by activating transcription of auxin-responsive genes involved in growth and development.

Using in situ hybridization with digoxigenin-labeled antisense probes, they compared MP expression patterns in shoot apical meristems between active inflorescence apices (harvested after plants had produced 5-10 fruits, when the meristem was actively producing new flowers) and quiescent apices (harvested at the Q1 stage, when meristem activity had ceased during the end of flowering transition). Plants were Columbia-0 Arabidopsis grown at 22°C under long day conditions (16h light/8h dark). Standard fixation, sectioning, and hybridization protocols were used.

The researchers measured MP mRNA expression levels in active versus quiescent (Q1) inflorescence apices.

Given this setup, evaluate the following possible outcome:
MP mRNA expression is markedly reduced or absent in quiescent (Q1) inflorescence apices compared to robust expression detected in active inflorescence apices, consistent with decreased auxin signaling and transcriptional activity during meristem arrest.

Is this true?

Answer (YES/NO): NO